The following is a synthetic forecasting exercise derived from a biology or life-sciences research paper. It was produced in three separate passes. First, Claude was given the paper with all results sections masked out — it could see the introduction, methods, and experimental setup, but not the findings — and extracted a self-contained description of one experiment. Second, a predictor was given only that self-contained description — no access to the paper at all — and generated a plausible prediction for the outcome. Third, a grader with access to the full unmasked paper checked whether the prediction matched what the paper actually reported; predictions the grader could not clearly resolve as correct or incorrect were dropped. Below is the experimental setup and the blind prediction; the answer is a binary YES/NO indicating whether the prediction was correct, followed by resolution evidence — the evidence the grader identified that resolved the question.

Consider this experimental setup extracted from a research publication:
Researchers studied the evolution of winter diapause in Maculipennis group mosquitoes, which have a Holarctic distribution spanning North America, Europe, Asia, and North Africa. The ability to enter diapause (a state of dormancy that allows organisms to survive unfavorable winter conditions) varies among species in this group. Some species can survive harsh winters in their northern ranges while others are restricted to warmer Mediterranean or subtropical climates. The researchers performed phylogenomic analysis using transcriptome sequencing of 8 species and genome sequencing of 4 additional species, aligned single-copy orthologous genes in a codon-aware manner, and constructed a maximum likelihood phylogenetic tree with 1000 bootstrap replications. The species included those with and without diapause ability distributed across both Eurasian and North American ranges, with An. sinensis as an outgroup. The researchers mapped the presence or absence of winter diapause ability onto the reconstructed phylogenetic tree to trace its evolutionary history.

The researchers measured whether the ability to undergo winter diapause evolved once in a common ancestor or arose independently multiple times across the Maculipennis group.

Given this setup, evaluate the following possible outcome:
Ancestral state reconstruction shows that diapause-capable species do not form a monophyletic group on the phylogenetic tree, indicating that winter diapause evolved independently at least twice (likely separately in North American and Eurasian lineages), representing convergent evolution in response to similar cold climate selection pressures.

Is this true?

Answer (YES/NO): NO